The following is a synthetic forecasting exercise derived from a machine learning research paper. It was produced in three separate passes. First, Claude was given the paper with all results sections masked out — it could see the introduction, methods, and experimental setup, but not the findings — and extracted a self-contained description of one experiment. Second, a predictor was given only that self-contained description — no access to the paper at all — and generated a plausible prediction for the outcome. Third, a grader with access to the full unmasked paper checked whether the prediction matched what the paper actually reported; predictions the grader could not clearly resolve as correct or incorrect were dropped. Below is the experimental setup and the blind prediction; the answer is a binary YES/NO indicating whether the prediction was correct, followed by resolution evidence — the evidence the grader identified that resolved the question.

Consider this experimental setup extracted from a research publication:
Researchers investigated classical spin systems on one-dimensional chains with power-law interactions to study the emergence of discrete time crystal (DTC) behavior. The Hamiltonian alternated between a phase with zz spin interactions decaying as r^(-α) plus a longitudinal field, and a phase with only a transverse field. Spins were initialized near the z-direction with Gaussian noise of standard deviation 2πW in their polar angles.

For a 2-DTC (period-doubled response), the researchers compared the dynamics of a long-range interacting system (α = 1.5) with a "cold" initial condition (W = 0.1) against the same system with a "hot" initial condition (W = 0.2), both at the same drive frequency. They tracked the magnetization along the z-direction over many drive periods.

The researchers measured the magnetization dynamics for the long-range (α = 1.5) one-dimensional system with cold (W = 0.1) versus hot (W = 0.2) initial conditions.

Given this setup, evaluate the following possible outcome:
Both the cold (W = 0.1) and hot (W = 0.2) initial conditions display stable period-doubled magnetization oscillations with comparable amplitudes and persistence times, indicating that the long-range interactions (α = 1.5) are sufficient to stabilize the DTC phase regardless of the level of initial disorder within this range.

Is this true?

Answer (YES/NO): NO